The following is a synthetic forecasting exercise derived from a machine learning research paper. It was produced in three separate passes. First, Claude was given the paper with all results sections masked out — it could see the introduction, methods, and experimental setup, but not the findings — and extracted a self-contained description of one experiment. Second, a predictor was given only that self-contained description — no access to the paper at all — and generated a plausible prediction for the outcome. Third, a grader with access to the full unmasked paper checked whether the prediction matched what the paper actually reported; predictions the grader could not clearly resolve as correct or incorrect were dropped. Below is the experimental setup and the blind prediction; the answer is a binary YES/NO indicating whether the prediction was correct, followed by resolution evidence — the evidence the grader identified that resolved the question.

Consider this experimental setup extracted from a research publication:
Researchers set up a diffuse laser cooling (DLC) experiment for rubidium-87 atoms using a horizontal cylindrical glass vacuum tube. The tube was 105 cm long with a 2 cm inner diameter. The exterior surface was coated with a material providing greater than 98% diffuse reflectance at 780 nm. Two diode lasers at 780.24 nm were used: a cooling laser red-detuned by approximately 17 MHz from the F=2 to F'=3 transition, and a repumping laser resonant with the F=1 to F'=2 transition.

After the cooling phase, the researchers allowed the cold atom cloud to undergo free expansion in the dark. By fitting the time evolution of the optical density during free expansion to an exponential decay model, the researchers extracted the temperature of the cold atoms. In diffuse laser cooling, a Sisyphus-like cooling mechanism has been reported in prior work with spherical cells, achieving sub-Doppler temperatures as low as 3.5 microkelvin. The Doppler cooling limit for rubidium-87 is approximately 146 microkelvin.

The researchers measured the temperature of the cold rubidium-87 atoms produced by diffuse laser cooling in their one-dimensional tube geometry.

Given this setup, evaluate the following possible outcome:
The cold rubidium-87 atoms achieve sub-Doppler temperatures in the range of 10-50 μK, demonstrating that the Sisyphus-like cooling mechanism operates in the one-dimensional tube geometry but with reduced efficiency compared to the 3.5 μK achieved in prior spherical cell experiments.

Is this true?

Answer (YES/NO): YES